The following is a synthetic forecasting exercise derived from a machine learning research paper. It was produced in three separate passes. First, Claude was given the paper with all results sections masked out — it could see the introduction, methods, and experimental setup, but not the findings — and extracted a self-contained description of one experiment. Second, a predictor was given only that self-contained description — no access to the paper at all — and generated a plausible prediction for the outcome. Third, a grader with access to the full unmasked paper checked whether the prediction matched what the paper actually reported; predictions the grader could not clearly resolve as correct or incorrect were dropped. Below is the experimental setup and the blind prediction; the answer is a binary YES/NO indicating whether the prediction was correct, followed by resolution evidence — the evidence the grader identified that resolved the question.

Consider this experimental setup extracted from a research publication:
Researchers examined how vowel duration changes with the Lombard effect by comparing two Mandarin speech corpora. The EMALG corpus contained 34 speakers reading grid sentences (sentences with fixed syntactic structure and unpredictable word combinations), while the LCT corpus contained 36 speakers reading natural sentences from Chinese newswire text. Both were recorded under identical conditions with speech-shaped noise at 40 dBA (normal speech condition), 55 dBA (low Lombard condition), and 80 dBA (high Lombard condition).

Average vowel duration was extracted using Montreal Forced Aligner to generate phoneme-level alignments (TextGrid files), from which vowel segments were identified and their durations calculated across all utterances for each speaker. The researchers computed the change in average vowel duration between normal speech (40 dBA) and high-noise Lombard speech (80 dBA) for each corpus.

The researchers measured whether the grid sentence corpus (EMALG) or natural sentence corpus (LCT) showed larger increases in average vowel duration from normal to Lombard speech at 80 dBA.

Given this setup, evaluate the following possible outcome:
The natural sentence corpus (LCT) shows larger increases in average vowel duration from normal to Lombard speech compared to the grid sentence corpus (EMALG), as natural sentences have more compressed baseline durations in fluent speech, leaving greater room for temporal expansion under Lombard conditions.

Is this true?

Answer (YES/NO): NO